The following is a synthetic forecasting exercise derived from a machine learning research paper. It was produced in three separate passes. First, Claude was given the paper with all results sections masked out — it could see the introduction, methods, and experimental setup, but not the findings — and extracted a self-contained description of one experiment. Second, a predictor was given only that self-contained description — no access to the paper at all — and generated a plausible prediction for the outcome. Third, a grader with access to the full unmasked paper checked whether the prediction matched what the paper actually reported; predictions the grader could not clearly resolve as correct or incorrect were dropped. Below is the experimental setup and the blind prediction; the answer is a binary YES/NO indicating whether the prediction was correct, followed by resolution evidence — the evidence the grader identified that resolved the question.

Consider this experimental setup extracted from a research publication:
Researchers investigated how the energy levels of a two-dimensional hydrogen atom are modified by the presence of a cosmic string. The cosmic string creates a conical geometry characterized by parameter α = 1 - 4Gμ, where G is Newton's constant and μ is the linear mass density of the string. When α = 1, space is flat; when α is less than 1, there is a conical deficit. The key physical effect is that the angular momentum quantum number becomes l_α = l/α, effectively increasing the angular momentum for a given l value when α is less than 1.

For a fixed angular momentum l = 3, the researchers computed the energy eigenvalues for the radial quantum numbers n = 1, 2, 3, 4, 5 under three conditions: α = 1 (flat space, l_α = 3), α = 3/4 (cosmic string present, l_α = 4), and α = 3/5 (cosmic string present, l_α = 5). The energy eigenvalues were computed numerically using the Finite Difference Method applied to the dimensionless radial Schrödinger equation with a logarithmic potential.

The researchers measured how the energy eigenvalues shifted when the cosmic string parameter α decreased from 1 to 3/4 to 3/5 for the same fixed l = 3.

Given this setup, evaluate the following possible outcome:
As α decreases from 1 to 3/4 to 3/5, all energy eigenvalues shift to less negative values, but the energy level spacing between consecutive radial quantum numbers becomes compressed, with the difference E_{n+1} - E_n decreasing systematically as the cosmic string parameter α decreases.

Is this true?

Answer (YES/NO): YES